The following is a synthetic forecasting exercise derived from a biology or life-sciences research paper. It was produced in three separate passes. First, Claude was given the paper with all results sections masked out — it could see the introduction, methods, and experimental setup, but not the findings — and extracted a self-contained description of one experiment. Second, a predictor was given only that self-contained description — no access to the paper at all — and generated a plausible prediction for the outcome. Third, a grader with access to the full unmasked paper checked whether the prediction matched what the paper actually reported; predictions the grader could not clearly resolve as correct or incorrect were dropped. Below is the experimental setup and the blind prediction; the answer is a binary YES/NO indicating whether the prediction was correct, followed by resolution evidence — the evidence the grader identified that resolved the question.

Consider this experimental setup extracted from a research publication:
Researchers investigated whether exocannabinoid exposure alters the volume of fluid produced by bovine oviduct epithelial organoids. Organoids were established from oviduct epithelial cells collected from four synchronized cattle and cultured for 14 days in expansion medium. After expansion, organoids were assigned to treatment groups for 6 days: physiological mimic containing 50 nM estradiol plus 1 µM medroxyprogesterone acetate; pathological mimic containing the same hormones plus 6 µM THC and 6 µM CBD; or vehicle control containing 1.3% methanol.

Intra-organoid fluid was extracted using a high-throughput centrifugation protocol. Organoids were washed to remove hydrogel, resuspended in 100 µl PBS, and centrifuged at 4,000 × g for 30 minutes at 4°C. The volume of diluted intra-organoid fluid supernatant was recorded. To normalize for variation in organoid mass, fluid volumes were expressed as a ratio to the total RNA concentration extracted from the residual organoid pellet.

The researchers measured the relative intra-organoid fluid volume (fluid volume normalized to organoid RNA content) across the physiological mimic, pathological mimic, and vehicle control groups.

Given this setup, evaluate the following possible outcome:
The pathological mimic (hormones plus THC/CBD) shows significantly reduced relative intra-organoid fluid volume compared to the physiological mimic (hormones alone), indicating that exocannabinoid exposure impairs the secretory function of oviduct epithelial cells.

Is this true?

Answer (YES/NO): NO